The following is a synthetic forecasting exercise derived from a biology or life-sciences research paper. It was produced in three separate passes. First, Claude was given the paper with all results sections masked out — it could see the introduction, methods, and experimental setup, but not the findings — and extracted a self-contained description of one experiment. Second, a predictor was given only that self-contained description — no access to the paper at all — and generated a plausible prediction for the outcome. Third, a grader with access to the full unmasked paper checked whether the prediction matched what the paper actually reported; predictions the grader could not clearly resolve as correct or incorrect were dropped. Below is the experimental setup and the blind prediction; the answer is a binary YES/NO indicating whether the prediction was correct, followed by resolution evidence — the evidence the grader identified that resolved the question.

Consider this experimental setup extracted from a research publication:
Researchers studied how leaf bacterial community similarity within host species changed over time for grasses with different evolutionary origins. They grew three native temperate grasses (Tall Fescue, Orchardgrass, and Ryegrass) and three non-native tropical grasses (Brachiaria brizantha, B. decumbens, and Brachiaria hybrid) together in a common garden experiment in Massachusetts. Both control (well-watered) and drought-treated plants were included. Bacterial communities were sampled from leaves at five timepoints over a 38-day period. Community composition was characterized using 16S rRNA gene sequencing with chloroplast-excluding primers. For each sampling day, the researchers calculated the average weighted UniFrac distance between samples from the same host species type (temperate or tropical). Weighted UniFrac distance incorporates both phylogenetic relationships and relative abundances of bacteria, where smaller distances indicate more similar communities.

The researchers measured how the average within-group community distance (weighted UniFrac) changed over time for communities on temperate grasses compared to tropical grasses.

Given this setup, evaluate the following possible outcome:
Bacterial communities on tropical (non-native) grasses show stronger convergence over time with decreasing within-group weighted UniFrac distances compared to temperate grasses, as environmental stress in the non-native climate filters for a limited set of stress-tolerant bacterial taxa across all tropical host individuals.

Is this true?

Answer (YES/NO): NO